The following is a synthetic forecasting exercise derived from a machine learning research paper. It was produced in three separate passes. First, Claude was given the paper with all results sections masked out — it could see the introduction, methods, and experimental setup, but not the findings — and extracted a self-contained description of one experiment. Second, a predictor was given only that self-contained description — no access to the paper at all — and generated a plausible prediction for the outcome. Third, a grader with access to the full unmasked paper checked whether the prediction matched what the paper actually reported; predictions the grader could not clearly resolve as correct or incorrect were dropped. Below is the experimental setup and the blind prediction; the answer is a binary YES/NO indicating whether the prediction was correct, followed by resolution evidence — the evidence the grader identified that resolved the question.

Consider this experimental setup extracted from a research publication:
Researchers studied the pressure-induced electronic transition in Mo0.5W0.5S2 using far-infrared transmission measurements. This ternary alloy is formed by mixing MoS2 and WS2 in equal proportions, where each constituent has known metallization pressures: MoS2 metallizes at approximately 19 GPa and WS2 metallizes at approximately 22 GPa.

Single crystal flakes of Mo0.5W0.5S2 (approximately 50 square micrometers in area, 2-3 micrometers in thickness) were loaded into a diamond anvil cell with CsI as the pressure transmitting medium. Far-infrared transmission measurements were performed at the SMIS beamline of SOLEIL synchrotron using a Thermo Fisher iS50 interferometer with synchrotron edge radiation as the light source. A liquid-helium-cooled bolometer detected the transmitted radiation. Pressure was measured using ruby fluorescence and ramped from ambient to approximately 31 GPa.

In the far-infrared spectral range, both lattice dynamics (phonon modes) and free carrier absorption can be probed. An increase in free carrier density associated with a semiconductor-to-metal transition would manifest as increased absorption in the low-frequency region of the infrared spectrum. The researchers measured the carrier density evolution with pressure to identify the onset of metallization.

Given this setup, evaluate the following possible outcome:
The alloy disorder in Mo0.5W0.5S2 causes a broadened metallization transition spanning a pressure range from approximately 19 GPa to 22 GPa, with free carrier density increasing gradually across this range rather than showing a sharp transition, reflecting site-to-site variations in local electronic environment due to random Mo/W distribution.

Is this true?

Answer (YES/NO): NO